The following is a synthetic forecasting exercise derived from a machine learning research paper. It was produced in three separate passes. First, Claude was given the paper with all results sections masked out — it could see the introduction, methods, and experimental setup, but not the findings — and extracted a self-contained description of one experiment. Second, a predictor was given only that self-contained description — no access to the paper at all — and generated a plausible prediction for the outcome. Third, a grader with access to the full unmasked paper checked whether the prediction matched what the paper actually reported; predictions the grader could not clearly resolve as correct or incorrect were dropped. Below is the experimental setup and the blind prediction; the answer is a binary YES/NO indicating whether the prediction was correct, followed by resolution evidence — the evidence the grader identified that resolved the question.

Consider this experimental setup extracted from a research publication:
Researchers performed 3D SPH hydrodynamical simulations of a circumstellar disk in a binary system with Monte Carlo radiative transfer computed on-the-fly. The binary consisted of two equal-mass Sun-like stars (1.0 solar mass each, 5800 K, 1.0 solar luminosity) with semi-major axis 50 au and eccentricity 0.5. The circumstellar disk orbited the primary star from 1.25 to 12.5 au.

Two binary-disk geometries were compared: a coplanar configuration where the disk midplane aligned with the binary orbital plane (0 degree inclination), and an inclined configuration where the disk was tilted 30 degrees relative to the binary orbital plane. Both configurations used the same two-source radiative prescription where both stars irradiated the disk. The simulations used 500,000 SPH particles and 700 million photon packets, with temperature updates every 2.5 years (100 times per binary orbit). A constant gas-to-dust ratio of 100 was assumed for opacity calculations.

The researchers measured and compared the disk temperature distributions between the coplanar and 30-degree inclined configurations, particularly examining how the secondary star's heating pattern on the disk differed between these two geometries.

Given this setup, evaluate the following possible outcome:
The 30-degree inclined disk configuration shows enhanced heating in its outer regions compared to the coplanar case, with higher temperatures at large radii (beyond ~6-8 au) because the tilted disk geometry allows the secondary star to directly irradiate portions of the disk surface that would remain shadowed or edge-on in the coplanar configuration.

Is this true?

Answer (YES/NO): YES